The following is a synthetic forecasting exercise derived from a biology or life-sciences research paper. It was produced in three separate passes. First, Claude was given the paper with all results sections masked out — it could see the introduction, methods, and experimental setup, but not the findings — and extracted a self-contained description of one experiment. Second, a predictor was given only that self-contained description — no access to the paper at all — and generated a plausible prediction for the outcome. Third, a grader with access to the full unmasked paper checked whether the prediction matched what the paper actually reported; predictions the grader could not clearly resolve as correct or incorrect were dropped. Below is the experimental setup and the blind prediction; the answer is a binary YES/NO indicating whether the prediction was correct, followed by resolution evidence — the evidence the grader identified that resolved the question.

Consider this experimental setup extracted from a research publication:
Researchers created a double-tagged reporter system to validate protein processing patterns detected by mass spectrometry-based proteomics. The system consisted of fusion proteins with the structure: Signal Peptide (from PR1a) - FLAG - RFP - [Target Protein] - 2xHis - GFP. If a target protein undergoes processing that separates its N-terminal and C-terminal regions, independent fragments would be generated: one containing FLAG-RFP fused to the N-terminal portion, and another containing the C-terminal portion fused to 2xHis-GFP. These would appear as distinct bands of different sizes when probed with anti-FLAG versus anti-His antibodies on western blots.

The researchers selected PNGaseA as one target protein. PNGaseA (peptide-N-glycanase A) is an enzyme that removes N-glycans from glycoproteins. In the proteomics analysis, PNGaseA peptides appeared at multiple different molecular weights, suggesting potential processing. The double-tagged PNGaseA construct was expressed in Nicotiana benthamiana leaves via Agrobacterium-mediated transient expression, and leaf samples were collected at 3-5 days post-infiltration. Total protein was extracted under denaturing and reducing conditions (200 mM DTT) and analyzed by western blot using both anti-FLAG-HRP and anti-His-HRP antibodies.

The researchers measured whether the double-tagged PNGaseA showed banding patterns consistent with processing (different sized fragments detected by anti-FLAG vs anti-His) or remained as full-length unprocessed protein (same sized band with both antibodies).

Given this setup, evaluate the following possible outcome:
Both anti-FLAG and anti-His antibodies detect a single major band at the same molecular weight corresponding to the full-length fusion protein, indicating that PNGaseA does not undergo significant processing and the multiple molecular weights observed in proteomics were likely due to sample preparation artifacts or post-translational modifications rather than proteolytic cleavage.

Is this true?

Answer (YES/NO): NO